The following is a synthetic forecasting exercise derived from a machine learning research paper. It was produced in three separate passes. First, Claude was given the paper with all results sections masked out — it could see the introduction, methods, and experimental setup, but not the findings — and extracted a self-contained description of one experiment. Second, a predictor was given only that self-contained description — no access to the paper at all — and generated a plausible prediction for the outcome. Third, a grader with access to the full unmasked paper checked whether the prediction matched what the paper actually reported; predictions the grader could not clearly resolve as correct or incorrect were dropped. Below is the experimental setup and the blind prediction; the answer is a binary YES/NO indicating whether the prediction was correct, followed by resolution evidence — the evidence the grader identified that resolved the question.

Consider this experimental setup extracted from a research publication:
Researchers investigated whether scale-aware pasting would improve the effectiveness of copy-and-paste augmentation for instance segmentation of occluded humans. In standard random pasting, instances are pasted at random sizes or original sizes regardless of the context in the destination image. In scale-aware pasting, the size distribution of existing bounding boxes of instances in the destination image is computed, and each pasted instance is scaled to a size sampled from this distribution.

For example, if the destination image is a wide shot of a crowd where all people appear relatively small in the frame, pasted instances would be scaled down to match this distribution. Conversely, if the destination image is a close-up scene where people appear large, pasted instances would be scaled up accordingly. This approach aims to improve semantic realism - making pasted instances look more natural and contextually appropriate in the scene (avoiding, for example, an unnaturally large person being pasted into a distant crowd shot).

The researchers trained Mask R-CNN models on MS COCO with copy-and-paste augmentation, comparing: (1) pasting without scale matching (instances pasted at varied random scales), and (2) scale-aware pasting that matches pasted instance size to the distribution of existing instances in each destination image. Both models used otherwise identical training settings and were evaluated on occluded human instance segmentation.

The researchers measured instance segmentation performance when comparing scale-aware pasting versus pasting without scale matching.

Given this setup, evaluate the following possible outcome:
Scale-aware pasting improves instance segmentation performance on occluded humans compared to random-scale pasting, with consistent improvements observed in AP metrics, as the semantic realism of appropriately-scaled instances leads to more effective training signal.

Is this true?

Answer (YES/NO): NO